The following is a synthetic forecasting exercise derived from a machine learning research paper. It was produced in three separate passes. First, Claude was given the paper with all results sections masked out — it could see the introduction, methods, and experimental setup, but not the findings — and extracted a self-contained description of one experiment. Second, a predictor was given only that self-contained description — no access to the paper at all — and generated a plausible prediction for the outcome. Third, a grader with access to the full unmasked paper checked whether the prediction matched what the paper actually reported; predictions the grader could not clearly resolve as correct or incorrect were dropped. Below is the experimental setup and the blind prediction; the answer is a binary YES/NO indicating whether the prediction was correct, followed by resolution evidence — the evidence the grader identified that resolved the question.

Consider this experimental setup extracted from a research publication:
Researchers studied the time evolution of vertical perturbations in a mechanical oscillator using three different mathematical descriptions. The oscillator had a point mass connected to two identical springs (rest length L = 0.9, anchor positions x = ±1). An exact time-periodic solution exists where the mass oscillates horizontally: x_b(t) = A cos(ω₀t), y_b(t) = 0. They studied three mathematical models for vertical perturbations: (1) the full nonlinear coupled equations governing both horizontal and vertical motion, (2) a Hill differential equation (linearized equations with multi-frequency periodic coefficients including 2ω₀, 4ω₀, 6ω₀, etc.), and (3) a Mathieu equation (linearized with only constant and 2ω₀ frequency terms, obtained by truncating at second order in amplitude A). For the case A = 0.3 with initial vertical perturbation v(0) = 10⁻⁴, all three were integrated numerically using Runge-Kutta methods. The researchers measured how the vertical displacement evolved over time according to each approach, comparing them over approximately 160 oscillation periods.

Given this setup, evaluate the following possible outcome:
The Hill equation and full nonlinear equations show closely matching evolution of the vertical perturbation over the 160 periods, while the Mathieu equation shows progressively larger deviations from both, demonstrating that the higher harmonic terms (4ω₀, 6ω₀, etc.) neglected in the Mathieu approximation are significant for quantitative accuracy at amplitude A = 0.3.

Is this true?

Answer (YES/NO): YES